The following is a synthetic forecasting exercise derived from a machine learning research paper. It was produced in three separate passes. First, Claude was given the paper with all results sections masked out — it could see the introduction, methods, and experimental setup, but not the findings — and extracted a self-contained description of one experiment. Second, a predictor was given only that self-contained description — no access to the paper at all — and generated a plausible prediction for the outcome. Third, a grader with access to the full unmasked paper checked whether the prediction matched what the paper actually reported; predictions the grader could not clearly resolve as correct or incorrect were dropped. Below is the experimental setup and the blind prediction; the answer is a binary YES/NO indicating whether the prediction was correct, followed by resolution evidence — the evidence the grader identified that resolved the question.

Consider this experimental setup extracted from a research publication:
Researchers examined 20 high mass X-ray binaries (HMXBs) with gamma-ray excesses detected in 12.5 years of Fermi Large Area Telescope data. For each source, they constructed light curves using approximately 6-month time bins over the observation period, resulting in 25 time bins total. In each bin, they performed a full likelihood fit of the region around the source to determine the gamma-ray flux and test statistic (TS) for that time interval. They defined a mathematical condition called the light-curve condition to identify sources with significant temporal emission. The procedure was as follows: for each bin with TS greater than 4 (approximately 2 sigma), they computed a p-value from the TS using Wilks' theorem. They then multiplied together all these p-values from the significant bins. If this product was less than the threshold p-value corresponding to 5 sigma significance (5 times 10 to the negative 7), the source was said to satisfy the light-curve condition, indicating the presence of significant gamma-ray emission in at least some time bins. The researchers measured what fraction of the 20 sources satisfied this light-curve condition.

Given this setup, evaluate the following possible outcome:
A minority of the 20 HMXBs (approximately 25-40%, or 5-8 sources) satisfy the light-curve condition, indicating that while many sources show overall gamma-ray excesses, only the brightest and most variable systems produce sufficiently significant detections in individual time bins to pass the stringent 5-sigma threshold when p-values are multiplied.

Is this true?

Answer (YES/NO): NO